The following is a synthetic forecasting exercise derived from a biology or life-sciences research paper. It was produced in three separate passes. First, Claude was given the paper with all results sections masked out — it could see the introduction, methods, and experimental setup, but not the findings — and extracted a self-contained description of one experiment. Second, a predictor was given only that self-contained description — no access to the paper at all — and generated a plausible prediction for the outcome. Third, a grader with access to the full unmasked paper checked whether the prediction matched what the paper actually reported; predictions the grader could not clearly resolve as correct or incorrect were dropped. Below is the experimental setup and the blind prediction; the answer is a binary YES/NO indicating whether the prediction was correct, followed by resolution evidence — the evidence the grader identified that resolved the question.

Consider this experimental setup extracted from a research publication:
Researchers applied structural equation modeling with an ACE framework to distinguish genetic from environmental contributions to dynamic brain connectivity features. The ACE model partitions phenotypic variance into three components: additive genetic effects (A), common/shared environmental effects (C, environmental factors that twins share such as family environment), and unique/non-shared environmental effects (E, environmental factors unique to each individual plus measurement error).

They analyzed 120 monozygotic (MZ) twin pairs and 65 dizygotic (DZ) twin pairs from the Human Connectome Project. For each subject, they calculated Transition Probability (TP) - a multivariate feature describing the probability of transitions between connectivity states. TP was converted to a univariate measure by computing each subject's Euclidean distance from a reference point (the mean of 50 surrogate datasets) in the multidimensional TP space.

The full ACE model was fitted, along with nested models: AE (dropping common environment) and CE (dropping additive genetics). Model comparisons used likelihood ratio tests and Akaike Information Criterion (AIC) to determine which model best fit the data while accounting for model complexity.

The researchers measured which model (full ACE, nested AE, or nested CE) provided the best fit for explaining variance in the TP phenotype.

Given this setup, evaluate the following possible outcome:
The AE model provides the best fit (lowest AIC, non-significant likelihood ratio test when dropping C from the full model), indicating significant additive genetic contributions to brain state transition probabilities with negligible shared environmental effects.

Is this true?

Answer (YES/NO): NO